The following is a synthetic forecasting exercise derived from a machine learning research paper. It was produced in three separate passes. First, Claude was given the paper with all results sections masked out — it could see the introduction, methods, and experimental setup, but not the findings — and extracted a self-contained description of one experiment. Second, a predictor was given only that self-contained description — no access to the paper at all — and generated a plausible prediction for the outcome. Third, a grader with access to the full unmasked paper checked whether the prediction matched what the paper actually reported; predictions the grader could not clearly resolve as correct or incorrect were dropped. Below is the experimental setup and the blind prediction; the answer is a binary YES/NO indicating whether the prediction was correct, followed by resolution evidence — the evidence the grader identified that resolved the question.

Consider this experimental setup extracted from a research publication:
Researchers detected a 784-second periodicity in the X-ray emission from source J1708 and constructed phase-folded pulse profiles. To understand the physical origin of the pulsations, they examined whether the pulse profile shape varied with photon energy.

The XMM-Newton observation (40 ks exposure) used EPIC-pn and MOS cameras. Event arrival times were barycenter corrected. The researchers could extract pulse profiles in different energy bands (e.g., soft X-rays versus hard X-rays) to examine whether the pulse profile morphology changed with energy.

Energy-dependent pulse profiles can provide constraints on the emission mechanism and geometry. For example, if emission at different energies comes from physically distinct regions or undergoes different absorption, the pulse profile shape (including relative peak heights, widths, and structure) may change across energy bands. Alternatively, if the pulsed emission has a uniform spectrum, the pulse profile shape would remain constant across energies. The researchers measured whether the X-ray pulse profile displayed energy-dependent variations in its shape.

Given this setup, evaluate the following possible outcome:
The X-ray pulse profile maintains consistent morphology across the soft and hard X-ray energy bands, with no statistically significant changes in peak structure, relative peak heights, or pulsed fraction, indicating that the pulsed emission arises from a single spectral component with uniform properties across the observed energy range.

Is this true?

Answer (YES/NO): NO